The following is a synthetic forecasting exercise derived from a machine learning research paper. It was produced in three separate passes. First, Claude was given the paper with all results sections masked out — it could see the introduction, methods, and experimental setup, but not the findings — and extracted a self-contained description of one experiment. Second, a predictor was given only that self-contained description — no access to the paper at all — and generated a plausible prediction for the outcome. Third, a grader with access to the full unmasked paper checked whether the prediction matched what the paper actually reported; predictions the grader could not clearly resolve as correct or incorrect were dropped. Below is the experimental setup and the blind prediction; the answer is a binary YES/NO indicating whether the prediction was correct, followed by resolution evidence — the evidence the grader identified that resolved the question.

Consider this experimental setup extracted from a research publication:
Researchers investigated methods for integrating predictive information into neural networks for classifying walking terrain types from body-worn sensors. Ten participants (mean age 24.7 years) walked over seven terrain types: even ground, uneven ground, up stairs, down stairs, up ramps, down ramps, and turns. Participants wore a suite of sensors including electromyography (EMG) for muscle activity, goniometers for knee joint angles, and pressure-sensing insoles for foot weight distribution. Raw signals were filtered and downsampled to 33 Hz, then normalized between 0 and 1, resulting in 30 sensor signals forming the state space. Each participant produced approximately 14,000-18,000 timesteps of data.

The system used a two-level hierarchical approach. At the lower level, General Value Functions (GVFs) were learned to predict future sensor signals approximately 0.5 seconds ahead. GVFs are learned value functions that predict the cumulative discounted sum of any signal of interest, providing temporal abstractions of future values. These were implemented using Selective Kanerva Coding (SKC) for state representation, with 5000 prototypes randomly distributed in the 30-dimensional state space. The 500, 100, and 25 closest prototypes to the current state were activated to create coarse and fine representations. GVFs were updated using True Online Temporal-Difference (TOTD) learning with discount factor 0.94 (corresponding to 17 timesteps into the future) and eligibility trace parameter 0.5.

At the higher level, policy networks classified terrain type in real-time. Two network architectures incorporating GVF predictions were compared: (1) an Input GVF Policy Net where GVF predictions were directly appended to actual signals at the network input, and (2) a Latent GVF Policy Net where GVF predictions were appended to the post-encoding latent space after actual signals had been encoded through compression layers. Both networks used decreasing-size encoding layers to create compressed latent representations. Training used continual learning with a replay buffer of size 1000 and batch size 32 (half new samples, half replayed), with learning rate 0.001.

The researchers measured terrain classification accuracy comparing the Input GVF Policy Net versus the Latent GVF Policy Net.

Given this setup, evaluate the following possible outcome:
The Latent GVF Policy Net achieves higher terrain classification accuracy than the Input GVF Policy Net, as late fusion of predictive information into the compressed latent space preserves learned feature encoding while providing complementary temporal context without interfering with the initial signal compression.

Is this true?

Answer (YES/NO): NO